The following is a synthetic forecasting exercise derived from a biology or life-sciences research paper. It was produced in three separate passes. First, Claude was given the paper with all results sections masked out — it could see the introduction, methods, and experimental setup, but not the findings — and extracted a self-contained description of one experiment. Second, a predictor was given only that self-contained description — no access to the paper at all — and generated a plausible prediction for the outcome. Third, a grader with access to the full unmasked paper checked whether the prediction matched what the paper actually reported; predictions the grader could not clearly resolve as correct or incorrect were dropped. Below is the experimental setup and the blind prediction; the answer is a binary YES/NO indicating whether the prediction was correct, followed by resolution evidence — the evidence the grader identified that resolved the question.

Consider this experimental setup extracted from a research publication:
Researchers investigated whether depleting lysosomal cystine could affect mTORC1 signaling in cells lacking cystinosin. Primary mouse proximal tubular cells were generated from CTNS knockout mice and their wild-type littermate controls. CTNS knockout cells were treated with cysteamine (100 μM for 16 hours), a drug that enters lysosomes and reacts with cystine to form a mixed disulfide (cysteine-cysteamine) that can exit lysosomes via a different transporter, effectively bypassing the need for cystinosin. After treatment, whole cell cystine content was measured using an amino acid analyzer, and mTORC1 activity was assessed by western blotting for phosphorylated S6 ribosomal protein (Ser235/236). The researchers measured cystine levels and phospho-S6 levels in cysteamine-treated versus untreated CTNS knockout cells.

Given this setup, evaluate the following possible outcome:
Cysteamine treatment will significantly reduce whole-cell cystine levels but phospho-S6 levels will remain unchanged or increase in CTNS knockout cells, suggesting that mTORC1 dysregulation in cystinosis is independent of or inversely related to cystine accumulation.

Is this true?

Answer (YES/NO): NO